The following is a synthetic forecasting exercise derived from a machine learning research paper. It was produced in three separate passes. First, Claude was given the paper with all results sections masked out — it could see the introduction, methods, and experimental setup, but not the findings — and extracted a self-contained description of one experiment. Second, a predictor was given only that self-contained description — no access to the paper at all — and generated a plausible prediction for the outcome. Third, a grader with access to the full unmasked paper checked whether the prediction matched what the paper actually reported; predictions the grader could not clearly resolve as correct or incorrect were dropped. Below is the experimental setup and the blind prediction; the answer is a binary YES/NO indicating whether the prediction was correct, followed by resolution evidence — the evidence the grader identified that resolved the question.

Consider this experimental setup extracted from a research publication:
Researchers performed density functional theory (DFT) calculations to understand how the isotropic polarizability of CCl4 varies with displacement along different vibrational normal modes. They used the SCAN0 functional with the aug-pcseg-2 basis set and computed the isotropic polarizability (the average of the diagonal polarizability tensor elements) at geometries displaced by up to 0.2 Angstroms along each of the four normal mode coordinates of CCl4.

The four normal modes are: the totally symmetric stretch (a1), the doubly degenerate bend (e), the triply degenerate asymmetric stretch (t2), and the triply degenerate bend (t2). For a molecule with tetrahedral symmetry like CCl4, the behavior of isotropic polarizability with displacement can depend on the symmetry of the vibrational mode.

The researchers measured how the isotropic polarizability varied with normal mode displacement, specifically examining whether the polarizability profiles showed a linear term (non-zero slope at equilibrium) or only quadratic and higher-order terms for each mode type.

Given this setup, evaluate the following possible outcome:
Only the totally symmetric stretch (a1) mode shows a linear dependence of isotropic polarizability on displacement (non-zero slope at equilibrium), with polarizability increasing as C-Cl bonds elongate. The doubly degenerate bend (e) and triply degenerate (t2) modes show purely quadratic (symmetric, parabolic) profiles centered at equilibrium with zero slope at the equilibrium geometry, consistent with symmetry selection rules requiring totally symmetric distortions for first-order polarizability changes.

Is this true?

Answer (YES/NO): YES